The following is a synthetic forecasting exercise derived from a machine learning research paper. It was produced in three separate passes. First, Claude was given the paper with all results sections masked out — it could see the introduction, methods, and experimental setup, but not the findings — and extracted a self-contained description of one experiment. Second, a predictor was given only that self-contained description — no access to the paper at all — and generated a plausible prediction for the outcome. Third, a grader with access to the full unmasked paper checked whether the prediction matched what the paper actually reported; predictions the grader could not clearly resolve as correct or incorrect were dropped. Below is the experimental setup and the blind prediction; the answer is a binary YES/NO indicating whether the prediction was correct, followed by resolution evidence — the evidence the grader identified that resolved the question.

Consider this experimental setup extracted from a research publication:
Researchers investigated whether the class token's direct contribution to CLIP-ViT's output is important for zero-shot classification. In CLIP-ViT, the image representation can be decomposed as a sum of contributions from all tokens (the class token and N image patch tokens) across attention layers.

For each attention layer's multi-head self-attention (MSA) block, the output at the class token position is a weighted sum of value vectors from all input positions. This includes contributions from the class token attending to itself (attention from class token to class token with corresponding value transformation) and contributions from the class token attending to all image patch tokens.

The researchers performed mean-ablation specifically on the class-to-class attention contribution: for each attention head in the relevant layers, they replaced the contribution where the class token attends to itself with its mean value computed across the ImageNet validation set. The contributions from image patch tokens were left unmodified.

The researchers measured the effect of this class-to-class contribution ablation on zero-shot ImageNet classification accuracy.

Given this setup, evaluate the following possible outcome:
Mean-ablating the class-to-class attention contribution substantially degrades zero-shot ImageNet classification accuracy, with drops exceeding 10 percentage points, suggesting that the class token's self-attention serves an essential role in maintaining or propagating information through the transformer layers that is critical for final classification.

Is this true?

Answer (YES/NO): NO